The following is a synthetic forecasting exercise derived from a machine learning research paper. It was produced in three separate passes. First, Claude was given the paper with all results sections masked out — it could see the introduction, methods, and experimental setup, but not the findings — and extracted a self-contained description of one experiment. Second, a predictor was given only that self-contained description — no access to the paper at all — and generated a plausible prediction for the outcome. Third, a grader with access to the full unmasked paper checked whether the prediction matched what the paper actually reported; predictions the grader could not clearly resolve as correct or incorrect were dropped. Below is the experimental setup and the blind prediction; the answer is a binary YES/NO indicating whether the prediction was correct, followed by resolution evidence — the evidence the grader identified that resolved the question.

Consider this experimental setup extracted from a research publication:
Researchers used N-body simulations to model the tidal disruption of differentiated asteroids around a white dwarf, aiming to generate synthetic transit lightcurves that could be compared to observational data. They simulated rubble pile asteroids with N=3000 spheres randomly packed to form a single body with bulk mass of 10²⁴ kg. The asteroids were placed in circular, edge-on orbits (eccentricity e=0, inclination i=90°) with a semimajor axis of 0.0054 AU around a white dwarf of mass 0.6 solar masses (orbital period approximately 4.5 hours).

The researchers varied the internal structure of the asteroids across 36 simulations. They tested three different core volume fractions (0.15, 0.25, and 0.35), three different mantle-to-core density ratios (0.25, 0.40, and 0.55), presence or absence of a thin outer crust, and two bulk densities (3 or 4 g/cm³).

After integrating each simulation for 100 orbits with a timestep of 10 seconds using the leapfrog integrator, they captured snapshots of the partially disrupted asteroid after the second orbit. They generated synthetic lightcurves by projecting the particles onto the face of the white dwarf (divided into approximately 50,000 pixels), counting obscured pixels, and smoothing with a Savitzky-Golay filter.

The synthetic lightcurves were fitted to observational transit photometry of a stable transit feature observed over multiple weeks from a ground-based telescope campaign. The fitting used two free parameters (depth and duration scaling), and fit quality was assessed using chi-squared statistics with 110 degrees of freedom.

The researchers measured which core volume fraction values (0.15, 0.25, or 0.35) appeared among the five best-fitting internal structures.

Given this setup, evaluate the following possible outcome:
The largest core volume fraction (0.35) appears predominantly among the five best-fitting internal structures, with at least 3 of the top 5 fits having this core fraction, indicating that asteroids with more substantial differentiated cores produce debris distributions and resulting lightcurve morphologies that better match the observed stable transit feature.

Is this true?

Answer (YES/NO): NO